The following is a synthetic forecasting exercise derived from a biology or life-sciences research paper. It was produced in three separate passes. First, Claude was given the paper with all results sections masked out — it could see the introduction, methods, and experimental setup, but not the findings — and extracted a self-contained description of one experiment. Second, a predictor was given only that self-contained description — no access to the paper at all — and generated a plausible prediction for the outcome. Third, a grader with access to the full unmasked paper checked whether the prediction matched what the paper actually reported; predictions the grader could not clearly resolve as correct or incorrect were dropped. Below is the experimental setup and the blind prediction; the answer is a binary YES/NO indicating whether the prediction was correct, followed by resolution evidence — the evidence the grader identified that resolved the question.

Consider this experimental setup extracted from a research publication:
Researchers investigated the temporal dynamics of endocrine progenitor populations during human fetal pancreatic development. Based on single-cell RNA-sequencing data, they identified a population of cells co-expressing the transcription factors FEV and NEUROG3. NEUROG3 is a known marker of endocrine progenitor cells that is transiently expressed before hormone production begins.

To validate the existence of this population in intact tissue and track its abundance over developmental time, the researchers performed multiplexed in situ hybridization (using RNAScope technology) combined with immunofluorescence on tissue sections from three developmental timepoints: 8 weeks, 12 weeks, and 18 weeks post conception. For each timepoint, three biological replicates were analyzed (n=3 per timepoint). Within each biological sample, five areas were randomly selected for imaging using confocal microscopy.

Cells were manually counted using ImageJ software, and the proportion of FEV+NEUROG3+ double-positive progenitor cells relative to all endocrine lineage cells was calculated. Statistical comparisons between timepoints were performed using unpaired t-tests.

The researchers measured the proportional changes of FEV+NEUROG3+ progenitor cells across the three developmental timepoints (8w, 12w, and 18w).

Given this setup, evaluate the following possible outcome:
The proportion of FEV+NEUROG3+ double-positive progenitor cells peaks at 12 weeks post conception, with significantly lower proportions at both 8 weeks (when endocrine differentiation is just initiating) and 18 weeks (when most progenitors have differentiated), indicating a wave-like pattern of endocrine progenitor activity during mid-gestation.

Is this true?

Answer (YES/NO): NO